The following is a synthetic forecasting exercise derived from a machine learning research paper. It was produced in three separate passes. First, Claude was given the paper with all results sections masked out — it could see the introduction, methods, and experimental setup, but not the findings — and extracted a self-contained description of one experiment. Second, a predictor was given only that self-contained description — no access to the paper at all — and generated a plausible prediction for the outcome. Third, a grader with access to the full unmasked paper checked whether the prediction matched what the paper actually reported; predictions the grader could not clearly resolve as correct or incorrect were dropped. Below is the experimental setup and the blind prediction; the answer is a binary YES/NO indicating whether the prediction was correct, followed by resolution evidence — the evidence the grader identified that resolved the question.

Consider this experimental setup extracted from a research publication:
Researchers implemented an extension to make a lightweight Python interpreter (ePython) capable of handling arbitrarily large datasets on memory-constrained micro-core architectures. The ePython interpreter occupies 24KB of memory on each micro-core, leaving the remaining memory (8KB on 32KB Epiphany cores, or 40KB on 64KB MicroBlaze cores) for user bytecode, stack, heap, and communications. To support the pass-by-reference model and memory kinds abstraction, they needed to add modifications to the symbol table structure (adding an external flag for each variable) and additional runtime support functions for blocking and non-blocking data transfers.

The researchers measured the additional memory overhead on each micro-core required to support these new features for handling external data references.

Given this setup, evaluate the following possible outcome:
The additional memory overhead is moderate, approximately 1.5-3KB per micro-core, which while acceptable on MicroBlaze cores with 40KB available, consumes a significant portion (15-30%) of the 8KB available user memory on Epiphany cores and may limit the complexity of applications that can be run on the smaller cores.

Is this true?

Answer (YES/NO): NO